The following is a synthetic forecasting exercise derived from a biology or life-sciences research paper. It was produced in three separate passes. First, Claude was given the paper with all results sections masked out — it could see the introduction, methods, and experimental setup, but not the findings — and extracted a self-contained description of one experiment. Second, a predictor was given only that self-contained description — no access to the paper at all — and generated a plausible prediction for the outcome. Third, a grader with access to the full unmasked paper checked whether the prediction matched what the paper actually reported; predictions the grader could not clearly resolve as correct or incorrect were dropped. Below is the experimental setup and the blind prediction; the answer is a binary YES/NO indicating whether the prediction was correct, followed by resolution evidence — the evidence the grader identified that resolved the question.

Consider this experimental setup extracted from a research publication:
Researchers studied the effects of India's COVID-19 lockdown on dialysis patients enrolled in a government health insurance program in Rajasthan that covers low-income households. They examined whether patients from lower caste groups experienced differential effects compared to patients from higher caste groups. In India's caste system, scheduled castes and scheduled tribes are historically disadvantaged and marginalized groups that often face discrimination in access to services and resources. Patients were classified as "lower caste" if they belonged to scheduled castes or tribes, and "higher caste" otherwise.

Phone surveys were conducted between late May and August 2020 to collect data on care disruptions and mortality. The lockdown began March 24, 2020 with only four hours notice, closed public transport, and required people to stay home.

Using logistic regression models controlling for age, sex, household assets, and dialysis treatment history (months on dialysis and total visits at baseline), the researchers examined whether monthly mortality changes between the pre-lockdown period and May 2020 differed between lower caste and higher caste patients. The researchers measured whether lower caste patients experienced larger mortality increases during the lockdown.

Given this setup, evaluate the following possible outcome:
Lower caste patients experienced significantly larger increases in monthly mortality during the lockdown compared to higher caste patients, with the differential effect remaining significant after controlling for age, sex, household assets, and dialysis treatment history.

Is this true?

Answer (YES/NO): NO